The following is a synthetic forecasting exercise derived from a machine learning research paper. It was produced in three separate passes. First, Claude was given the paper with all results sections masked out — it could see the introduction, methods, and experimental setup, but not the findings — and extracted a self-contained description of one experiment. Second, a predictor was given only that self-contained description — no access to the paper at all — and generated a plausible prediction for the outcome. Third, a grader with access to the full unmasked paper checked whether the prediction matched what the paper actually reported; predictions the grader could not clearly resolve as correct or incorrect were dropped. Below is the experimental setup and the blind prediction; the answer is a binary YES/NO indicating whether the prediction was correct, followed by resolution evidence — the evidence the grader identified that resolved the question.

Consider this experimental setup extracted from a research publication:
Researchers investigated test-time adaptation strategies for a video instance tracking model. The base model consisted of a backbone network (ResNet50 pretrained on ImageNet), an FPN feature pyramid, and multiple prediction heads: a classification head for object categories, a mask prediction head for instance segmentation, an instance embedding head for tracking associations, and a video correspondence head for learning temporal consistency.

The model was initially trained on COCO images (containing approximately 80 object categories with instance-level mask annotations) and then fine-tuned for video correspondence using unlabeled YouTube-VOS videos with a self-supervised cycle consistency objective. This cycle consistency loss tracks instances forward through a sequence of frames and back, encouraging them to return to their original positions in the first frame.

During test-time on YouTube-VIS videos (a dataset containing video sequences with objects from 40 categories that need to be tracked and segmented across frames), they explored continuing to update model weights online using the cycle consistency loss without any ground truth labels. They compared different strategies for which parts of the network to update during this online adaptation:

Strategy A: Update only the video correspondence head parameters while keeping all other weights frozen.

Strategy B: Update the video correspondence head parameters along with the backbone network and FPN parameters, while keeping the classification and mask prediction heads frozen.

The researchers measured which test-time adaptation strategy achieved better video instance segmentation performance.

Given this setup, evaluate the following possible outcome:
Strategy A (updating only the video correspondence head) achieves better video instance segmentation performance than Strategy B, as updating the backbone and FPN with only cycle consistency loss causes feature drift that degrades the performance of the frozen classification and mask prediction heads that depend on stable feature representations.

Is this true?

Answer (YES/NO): NO